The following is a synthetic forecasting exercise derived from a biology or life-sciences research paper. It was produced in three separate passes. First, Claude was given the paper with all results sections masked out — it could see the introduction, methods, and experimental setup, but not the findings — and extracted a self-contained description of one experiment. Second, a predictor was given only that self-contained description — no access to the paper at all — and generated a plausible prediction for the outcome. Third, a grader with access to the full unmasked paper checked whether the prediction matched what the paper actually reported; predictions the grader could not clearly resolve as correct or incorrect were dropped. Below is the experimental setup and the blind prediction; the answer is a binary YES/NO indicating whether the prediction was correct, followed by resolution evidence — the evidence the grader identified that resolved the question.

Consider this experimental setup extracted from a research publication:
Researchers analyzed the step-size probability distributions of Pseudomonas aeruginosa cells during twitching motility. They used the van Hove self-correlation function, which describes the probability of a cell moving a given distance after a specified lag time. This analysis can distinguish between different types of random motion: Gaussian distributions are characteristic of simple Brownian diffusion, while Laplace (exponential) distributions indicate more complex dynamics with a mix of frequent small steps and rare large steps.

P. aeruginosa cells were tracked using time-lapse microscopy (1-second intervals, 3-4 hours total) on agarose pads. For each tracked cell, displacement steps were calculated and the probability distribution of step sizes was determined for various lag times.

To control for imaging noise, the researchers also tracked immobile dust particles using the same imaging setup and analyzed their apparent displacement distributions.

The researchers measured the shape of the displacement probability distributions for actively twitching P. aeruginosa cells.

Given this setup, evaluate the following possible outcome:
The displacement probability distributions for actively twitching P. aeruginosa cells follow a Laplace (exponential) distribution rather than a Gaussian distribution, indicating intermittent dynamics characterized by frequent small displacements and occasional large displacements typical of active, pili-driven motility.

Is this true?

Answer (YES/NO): YES